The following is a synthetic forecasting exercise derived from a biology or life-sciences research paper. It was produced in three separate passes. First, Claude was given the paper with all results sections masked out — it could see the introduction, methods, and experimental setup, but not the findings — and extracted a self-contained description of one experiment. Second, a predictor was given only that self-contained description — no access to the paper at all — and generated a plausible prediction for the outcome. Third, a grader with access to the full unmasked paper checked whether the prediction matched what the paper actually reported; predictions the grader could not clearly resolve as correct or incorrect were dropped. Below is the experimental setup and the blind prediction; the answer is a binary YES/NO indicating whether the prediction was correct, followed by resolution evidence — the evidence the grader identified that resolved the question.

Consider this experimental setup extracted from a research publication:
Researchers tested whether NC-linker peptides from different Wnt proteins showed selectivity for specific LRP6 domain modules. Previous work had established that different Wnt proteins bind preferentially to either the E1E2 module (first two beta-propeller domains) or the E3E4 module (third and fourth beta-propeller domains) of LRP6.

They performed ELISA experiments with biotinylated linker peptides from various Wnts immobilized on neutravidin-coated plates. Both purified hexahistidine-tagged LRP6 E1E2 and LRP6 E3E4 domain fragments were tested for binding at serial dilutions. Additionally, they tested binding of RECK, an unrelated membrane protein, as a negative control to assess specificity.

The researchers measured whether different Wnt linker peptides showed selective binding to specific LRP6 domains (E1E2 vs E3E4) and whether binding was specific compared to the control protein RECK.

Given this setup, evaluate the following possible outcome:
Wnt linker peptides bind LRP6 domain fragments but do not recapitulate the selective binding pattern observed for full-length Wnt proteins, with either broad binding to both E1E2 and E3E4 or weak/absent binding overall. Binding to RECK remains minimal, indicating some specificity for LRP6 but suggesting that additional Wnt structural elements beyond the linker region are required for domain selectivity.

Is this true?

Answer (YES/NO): NO